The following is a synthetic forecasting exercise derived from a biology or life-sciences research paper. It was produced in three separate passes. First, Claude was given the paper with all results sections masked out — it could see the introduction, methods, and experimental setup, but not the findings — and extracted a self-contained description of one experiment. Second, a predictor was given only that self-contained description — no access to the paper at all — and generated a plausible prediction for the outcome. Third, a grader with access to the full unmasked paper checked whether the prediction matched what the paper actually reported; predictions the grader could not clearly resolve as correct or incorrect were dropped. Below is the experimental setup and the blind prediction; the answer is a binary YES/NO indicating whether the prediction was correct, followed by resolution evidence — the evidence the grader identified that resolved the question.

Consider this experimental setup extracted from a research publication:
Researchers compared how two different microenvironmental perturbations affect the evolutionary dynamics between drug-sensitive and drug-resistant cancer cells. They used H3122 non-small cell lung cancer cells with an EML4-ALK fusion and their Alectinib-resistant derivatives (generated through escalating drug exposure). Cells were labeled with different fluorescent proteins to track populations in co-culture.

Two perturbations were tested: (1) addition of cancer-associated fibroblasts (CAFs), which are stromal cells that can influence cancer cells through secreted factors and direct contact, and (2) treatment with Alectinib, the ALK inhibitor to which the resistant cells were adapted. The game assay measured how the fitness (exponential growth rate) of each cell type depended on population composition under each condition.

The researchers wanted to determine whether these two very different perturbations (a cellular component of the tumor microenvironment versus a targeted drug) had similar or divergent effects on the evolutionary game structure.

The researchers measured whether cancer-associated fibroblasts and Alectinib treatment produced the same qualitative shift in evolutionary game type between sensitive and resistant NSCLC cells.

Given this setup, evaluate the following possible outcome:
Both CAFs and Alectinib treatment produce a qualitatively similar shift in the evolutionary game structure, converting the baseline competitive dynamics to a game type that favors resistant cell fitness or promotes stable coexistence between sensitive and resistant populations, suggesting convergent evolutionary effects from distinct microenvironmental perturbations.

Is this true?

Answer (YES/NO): NO